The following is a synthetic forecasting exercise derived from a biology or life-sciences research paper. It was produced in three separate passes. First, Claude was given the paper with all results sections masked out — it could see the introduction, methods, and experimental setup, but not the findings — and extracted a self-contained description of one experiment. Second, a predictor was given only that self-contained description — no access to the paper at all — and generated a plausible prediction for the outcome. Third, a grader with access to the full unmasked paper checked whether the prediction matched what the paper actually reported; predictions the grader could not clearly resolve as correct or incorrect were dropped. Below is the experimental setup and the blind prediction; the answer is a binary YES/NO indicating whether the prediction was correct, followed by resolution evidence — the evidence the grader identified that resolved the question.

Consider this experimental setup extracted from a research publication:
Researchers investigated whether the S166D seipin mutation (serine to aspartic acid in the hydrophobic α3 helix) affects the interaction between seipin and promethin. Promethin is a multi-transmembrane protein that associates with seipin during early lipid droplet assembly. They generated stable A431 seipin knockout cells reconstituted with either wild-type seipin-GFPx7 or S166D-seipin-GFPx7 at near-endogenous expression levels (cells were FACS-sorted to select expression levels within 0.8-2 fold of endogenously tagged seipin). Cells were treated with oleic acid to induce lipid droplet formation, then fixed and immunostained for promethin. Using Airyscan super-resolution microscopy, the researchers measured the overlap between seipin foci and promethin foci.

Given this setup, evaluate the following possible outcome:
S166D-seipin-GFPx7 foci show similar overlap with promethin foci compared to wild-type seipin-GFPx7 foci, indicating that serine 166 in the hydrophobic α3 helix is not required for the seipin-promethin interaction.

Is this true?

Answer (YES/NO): NO